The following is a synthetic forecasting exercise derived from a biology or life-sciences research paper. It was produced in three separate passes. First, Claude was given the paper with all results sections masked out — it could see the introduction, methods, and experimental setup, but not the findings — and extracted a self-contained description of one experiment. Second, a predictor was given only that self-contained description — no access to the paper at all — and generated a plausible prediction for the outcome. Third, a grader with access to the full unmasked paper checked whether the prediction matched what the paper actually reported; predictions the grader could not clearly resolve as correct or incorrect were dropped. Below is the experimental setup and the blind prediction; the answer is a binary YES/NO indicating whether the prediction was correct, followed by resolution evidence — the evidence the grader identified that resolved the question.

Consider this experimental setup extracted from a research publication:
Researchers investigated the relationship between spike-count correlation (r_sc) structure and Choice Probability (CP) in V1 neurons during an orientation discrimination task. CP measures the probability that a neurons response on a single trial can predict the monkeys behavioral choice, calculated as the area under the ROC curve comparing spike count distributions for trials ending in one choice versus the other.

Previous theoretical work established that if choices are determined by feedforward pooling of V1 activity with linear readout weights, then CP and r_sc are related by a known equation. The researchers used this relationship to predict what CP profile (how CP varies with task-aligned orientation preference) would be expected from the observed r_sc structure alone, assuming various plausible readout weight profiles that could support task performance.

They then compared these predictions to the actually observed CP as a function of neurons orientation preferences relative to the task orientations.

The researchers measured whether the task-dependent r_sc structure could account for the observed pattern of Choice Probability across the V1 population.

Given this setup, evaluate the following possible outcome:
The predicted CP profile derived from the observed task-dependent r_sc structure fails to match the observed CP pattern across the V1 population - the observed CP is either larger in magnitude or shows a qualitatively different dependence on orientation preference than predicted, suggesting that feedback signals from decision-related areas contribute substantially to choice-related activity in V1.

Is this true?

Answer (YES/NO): NO